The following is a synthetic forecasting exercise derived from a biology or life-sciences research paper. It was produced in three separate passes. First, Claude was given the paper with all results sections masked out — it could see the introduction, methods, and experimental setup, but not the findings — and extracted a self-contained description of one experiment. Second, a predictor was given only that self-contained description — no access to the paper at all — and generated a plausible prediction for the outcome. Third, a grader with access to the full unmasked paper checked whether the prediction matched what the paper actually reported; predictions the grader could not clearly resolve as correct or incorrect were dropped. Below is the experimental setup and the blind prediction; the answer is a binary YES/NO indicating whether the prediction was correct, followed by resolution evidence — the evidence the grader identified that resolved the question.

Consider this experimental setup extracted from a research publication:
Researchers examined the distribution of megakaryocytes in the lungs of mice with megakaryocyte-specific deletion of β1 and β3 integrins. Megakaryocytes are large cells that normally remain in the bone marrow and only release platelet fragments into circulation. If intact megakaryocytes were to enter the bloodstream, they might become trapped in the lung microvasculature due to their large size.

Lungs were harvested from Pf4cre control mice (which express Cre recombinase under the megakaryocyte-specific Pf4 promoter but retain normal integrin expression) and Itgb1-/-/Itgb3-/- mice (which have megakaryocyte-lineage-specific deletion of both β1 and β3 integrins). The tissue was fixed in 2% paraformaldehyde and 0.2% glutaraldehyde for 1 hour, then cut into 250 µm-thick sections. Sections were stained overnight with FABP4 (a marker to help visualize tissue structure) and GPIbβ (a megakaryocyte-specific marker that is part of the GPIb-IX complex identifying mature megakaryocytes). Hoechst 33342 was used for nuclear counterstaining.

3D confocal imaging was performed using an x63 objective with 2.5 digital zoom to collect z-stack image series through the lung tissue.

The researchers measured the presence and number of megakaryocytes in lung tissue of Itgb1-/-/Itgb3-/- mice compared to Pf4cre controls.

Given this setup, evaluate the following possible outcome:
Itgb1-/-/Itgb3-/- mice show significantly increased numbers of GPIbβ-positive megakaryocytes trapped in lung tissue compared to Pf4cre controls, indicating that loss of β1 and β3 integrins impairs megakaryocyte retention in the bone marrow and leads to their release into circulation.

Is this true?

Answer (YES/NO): YES